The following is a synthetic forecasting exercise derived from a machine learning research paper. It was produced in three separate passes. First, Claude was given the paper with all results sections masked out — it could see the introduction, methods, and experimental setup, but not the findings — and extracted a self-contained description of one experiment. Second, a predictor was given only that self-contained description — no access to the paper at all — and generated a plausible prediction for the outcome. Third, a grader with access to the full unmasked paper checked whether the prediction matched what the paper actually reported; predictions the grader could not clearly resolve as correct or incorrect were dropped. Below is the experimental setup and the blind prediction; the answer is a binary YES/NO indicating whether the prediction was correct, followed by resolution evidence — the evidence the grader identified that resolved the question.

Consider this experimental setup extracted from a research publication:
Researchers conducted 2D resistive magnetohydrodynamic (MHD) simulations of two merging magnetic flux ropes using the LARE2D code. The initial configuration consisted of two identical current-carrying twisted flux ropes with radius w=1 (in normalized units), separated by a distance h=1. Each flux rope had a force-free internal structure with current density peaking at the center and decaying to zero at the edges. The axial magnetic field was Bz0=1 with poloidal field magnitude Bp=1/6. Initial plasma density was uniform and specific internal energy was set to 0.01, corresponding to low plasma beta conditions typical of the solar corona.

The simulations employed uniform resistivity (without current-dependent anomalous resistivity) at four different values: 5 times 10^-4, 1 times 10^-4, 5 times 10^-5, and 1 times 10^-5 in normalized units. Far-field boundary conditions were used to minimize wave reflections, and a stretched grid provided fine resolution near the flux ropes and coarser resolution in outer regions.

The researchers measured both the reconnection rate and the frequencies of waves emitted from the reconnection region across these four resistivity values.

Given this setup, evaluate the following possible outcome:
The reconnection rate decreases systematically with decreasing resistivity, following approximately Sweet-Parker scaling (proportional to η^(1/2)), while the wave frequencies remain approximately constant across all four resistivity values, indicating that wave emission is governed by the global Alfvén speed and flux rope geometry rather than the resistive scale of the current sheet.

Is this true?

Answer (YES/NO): NO